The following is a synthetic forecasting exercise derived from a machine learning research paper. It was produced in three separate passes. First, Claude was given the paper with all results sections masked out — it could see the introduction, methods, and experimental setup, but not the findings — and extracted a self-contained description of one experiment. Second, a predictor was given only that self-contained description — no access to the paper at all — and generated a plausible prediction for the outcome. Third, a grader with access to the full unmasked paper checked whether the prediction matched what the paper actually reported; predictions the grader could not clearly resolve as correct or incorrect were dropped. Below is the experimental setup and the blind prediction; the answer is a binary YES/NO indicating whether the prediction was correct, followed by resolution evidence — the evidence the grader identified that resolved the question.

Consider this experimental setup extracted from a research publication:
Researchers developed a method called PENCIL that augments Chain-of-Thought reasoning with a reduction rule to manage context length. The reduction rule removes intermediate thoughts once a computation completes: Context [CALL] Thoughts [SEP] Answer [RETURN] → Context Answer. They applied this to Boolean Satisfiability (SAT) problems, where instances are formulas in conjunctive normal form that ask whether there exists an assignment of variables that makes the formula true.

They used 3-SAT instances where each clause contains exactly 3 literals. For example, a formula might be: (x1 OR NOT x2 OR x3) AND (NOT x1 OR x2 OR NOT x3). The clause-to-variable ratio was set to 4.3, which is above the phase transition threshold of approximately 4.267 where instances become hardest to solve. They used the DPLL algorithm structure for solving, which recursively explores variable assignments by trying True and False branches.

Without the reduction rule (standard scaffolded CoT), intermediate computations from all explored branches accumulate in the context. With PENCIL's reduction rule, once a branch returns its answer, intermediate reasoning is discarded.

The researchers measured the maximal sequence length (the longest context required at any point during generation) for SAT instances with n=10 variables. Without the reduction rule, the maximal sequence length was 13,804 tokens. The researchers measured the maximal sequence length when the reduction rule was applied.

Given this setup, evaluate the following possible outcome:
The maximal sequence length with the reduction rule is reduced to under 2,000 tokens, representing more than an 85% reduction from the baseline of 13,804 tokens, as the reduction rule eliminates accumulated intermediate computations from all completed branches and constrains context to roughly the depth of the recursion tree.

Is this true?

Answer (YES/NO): NO